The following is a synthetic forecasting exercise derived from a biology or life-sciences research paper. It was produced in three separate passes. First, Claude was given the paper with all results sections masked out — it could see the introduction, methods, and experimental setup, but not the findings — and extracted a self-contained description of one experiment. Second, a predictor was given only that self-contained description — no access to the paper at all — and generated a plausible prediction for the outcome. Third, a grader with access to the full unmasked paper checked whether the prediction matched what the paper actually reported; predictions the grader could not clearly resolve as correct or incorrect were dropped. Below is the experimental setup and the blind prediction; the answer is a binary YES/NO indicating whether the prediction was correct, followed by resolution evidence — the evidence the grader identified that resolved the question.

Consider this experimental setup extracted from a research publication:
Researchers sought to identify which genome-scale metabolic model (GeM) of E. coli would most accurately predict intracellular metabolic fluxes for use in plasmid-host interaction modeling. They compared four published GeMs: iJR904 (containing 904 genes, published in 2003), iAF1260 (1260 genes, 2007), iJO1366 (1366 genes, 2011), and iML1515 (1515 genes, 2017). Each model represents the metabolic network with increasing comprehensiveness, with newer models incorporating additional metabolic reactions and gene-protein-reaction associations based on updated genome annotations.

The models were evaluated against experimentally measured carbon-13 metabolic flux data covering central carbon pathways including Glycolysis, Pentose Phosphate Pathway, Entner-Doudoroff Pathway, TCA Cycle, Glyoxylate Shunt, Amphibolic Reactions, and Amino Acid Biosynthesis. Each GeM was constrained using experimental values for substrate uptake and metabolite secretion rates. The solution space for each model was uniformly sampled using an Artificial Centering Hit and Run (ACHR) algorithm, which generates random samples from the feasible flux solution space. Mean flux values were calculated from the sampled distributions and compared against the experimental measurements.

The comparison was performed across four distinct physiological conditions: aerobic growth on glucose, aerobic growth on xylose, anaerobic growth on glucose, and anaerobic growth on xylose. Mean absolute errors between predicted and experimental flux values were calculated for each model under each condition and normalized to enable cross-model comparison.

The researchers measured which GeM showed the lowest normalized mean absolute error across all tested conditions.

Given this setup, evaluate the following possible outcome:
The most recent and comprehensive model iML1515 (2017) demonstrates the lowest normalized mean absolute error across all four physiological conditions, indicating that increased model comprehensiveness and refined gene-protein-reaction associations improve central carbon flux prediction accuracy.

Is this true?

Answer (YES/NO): NO